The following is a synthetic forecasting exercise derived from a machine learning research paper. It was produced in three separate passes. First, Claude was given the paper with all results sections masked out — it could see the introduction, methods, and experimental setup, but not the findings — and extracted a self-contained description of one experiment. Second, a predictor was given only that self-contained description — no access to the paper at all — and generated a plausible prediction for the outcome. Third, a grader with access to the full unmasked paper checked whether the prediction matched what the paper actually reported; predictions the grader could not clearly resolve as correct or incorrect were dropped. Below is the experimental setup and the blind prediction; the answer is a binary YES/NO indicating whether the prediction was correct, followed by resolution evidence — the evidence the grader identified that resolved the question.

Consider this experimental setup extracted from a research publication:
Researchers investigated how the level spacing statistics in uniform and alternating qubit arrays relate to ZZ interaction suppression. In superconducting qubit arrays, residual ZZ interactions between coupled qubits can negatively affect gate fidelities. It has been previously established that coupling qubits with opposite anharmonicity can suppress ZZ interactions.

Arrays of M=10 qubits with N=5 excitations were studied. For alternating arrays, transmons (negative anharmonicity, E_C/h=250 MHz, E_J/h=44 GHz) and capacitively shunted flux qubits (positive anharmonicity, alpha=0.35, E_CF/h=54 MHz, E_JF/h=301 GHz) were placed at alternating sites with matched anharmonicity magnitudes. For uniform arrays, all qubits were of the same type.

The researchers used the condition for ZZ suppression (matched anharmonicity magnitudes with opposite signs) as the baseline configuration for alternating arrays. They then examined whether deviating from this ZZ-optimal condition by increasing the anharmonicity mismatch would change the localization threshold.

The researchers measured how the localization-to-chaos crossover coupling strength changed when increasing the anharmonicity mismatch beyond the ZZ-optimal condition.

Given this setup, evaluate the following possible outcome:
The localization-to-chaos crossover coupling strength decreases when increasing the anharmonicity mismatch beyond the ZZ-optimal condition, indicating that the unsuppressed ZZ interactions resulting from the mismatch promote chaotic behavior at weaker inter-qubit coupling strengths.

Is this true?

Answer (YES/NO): NO